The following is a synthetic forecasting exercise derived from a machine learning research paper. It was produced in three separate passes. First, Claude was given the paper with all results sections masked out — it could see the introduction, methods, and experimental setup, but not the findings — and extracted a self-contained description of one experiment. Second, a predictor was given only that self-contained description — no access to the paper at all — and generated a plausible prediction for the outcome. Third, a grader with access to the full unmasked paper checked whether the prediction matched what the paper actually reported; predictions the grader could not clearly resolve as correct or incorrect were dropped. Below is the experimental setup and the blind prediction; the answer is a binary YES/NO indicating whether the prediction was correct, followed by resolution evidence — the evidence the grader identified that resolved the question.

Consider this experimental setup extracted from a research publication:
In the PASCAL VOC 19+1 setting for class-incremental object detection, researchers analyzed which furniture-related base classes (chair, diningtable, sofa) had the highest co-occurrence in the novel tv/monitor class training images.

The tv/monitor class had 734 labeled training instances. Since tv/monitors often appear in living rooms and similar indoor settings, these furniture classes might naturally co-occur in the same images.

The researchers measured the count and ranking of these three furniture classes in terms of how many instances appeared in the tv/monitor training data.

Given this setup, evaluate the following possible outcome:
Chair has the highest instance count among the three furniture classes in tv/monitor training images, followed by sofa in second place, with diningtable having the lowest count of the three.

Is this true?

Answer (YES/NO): YES